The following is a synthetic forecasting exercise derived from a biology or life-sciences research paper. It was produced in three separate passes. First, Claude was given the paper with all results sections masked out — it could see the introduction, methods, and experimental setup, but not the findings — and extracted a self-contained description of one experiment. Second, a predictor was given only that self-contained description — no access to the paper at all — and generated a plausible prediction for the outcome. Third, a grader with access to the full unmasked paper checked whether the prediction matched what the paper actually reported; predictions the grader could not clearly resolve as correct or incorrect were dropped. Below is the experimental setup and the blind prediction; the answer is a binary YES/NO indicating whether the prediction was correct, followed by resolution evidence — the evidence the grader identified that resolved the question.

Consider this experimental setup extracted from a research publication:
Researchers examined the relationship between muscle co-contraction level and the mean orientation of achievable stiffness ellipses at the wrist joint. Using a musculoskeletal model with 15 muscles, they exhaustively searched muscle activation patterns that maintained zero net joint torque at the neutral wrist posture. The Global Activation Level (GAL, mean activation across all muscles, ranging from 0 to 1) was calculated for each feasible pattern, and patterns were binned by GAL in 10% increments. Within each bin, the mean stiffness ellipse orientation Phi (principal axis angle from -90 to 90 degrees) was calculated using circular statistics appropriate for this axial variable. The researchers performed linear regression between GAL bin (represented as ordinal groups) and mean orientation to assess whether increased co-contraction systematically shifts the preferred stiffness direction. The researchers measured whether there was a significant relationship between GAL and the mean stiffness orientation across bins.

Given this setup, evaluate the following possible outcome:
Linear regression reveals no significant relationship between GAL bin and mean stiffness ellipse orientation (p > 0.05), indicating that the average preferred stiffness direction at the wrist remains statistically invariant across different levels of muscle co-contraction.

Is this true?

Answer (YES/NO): YES